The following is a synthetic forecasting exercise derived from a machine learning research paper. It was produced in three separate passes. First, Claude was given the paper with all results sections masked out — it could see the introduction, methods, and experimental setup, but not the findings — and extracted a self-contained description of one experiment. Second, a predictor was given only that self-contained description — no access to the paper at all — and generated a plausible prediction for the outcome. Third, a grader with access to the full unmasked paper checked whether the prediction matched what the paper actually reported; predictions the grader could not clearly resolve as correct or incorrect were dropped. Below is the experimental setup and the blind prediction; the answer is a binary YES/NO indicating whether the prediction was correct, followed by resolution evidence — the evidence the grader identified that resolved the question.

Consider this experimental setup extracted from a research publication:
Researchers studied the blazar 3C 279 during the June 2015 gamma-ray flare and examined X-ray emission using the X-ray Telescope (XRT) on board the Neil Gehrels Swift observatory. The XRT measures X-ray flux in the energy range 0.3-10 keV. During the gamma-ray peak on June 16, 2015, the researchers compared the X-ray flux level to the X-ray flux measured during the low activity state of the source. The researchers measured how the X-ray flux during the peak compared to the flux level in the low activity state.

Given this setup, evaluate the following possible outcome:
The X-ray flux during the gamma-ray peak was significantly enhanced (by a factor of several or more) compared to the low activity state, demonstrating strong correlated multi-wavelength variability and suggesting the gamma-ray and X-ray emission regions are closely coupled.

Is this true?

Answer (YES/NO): YES